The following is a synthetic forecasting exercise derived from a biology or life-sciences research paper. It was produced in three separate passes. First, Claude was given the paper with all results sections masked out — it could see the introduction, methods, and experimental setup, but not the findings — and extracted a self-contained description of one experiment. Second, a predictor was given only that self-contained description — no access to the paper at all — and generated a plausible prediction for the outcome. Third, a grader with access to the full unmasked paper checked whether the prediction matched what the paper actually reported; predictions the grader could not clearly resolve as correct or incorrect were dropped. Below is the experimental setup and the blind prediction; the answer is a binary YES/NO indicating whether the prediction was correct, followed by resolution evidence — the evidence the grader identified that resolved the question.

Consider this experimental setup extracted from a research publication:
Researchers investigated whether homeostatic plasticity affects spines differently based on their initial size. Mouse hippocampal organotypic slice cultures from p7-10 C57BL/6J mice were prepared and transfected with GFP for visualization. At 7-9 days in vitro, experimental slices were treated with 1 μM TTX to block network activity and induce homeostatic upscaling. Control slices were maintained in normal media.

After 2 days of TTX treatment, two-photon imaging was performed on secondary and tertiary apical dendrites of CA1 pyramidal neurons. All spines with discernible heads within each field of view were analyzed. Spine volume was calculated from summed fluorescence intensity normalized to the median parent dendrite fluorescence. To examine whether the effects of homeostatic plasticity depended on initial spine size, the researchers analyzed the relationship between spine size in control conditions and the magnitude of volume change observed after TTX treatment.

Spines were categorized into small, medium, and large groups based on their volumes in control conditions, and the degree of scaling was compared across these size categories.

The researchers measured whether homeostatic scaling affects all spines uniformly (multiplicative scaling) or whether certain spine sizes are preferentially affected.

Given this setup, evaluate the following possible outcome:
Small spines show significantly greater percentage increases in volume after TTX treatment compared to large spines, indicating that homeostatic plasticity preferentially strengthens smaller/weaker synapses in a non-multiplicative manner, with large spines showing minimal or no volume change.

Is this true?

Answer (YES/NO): NO